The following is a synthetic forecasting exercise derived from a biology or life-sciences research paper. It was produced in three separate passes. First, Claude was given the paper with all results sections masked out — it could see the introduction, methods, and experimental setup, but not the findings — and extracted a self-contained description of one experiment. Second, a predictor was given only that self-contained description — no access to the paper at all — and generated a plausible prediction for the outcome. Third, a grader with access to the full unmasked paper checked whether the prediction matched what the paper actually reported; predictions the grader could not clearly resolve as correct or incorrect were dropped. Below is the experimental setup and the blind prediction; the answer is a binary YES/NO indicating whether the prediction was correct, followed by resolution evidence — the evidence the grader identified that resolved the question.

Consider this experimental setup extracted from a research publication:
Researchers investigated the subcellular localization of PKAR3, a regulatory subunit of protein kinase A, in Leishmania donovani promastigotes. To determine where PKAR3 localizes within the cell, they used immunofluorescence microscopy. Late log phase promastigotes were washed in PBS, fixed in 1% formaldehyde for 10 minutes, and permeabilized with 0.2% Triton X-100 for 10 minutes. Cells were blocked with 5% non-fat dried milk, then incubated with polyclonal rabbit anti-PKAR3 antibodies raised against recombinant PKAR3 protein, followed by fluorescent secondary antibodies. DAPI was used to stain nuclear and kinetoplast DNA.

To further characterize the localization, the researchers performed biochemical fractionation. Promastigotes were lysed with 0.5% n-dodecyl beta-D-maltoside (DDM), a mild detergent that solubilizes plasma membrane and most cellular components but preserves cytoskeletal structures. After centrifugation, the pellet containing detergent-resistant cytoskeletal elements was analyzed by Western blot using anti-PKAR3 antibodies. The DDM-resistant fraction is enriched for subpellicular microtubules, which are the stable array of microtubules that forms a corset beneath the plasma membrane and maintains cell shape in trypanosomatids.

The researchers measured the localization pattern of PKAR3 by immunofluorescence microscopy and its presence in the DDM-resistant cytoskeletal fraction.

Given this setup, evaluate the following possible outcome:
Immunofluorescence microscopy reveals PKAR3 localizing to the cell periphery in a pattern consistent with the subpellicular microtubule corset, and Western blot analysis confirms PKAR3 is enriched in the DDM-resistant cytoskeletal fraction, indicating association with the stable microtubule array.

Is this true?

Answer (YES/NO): YES